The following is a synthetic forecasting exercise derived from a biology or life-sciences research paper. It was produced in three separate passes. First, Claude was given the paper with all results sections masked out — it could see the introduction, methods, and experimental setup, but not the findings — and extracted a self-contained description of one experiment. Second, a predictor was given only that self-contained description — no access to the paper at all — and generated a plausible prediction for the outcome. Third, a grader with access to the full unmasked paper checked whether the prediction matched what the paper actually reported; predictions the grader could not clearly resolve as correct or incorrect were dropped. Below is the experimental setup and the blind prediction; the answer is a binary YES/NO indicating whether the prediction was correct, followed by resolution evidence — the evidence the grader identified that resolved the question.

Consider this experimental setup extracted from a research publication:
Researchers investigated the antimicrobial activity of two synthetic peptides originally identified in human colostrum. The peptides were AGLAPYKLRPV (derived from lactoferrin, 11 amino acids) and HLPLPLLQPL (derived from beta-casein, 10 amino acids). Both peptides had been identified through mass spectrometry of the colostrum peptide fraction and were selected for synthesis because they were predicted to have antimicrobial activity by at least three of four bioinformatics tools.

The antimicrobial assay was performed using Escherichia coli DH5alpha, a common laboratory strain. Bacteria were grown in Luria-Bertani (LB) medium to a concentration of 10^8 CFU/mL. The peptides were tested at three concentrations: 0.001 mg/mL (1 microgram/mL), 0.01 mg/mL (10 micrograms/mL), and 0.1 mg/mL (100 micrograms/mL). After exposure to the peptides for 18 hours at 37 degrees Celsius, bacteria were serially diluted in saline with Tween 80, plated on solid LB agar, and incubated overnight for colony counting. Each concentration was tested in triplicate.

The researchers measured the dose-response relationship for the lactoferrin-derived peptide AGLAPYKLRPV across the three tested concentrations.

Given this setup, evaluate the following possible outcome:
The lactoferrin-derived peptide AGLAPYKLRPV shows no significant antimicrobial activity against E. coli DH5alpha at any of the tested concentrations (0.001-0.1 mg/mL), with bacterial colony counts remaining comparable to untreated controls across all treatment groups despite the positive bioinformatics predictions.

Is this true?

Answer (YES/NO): NO